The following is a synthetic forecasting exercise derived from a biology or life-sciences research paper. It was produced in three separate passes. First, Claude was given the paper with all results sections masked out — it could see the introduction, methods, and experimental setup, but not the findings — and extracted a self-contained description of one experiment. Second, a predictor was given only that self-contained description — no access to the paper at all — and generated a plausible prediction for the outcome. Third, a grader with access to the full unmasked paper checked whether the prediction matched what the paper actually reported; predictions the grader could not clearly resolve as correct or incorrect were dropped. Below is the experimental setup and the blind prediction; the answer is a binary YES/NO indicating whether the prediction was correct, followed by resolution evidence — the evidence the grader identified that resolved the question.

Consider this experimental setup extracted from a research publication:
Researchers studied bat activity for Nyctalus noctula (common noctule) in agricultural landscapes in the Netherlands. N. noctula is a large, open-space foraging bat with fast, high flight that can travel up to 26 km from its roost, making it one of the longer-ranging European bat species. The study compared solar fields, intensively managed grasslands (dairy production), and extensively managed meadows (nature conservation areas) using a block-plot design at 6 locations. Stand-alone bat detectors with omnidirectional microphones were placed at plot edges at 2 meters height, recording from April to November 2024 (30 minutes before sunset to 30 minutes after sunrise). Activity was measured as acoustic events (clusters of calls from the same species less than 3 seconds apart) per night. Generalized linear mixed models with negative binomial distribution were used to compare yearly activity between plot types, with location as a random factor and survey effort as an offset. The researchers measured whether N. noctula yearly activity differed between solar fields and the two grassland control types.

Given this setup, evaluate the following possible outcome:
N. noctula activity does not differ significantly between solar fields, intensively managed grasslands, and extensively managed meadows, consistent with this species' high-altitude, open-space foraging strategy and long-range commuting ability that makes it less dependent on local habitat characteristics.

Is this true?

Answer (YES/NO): NO